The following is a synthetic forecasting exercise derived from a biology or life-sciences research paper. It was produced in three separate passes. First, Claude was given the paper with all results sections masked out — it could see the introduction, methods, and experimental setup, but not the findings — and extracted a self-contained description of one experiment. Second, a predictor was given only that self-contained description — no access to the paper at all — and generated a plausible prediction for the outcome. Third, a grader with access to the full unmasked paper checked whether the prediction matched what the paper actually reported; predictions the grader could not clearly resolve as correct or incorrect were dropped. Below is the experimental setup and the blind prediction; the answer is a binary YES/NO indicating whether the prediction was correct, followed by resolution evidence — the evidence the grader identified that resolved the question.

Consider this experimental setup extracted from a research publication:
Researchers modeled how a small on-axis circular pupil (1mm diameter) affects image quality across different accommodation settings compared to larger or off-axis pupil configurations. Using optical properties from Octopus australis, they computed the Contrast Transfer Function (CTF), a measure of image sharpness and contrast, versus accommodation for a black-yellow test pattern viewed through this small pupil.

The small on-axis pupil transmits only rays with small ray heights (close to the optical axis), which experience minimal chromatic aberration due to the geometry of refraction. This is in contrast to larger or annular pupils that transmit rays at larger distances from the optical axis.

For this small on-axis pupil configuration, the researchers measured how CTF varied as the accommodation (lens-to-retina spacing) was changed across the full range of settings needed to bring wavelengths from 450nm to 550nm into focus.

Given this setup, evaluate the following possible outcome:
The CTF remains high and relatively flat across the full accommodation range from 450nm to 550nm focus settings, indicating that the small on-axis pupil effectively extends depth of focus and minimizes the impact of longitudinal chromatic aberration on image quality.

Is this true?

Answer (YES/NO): YES